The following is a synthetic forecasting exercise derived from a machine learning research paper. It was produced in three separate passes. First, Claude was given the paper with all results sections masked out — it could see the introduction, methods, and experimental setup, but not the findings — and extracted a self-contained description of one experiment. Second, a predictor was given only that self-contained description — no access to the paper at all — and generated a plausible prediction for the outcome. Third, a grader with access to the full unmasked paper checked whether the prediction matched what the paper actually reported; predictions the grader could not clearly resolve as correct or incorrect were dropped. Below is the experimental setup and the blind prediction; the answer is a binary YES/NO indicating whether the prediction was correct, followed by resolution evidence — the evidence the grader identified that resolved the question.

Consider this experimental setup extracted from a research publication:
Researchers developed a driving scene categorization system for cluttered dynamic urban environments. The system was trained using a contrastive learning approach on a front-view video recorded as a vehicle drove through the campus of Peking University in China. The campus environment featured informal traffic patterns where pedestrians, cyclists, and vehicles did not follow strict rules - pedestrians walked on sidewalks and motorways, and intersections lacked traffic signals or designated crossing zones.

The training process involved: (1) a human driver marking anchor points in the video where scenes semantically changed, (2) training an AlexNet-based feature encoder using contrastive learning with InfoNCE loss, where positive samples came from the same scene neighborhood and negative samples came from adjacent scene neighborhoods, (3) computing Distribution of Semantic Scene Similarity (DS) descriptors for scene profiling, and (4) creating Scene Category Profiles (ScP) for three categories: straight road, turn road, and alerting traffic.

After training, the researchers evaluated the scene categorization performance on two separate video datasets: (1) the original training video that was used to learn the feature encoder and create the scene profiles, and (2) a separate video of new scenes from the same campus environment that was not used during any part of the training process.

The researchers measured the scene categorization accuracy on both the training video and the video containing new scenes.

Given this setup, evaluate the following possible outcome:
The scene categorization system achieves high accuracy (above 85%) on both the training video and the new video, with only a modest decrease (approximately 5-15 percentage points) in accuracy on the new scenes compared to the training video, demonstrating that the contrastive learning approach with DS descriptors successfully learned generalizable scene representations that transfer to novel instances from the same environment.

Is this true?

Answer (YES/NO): YES